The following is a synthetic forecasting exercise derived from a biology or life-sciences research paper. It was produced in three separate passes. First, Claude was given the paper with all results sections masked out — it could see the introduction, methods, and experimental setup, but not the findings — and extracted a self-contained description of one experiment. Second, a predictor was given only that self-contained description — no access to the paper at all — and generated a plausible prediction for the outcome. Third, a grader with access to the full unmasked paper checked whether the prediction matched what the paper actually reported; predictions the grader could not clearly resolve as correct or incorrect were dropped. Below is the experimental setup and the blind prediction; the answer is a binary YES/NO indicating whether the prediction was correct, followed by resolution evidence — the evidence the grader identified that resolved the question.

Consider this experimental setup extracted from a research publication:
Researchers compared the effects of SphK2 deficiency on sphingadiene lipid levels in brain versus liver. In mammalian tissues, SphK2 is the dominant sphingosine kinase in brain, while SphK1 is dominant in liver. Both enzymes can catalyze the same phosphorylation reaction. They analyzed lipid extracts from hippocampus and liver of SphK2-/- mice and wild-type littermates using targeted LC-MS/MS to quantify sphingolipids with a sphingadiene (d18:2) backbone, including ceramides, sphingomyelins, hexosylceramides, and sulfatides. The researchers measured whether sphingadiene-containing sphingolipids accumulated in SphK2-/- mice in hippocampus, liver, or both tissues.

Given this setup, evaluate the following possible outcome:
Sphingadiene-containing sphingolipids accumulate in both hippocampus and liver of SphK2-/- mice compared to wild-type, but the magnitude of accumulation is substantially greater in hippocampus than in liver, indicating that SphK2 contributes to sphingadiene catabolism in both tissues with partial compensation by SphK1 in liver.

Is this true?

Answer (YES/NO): NO